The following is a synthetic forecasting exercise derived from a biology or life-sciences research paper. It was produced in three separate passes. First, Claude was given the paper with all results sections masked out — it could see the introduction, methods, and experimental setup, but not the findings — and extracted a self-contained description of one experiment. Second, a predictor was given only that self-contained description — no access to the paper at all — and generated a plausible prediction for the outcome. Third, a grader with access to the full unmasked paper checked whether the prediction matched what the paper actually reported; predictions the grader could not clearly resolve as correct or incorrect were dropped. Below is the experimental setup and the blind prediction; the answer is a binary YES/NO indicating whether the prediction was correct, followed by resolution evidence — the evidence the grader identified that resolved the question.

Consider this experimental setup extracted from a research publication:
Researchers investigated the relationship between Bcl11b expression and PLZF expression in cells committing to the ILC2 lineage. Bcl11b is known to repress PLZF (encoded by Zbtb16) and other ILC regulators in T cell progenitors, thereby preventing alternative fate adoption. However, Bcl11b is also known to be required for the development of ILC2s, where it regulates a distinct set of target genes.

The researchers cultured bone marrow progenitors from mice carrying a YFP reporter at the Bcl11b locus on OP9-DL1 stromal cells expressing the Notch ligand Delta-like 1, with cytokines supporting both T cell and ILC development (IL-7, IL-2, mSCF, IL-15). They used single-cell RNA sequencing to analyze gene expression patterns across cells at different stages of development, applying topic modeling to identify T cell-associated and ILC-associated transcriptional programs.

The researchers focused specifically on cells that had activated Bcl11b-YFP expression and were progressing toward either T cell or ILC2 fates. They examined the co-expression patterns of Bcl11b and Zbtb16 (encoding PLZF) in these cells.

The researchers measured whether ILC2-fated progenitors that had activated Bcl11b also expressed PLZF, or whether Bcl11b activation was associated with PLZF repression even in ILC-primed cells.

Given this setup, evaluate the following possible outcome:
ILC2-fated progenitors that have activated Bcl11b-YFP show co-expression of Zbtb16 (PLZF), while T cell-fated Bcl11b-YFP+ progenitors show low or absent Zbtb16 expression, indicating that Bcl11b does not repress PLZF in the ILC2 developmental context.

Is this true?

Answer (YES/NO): YES